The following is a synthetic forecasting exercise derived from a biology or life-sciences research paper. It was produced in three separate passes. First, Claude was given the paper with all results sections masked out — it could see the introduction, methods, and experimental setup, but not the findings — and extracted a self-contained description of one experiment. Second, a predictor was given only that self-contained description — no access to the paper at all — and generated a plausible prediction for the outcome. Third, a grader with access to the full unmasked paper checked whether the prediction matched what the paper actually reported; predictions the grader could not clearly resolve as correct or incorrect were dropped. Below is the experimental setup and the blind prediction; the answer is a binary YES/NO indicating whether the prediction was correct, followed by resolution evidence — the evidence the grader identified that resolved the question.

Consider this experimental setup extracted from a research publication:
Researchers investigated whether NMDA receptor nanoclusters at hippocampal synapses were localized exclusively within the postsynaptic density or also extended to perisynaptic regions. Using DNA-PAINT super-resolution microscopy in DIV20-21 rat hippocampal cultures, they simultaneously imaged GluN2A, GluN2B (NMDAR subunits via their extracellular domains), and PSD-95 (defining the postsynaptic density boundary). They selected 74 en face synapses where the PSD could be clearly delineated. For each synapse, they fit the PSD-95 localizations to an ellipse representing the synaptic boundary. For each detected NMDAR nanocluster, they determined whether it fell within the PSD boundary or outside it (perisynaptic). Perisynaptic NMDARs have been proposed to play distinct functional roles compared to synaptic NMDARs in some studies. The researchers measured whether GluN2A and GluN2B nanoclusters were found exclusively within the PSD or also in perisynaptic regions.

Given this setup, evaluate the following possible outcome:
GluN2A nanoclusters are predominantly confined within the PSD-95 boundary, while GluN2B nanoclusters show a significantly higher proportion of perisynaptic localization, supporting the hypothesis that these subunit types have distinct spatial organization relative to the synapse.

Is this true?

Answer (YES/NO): NO